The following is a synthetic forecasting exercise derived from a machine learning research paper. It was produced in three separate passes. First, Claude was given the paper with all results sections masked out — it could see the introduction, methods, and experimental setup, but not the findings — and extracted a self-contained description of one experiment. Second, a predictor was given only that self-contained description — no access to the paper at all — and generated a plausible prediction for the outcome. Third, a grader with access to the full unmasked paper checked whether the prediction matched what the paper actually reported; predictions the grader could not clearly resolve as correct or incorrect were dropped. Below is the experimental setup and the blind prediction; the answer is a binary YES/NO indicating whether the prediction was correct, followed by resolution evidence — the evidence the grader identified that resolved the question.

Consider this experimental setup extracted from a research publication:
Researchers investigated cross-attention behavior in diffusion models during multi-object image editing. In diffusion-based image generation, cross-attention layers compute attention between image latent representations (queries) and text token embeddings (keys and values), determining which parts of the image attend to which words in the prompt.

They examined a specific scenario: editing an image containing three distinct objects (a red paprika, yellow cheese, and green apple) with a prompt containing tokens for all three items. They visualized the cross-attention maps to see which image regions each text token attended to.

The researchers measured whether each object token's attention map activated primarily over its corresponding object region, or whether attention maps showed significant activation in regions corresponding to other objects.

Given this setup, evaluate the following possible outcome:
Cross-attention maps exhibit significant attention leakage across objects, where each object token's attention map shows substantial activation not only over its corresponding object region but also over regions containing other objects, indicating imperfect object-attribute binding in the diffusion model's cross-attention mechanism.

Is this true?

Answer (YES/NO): YES